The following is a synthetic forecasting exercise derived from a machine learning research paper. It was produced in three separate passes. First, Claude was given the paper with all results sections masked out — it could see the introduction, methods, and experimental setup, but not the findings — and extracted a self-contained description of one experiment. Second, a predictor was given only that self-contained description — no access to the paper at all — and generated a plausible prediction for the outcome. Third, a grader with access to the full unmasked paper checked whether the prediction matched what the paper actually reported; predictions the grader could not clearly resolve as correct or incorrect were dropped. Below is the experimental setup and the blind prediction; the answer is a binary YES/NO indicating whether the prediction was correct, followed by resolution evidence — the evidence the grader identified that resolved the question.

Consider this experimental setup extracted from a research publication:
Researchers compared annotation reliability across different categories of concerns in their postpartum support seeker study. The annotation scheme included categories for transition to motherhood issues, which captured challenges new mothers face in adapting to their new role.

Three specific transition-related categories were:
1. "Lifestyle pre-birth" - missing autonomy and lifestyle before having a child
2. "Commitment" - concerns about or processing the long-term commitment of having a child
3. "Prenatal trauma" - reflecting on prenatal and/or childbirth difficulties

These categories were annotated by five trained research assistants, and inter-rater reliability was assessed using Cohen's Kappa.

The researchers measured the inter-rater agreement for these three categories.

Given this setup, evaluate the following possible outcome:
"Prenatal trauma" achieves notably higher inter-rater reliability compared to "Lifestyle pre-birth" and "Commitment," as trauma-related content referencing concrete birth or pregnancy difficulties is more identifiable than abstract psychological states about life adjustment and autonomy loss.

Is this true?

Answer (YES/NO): NO